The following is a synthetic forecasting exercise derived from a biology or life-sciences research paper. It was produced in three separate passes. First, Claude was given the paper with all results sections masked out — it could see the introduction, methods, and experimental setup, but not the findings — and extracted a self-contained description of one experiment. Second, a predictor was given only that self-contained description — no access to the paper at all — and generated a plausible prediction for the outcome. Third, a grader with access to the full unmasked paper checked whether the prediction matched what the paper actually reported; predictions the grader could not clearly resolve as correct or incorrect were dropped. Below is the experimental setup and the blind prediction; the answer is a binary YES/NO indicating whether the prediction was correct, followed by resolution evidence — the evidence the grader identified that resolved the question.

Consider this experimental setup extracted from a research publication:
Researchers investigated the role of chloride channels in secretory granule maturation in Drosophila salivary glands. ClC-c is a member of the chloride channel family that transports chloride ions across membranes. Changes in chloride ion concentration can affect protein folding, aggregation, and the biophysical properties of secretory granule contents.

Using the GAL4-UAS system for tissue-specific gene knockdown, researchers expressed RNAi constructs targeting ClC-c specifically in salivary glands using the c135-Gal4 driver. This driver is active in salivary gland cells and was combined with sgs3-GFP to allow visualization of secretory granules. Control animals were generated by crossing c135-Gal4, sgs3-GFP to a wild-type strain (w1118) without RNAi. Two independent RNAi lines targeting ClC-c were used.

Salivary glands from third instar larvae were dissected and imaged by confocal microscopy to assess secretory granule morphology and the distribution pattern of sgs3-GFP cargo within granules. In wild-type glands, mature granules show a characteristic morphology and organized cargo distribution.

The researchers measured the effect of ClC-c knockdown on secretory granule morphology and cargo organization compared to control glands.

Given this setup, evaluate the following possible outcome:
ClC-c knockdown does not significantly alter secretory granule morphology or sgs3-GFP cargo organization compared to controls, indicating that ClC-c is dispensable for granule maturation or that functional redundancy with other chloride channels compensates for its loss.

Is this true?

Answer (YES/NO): NO